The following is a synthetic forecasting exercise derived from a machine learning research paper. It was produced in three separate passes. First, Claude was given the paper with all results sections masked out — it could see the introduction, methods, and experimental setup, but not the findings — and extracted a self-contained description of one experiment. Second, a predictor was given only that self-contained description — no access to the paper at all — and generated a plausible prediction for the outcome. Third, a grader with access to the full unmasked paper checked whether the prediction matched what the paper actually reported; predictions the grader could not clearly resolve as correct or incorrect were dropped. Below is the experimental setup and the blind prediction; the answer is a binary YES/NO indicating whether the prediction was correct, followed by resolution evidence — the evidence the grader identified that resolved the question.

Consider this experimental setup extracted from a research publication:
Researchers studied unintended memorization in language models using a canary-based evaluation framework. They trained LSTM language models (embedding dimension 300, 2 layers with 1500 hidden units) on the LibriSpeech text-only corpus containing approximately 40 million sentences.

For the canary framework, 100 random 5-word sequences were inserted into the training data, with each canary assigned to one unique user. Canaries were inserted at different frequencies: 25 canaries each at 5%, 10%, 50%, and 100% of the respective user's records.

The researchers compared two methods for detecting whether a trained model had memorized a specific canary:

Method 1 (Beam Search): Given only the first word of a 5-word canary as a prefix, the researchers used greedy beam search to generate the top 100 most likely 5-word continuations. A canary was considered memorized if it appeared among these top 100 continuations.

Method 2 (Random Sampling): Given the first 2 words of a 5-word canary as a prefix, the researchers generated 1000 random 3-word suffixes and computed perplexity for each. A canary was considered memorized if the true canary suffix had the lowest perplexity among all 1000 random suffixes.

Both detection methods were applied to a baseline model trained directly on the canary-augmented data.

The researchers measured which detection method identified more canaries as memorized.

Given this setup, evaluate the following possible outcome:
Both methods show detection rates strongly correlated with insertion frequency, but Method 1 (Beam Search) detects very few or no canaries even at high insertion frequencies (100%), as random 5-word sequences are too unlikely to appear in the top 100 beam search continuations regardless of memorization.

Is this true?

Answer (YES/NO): NO